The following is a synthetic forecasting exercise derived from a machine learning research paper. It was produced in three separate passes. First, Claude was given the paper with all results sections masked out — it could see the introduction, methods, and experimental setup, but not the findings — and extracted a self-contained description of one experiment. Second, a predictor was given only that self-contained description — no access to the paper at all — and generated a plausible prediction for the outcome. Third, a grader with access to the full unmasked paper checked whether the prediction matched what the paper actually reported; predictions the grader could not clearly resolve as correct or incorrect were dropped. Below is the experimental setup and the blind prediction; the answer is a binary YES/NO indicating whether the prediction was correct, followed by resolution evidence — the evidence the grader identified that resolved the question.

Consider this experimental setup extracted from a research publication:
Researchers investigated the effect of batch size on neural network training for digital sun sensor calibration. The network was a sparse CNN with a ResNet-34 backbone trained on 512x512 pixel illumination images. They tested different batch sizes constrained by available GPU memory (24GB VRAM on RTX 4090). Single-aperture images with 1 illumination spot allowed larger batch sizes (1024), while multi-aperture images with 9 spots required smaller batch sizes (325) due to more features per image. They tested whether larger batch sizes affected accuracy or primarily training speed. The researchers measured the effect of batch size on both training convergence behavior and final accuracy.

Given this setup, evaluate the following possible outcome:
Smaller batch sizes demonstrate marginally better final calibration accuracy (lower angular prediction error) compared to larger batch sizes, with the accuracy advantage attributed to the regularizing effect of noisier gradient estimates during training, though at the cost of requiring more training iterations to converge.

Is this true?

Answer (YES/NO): NO